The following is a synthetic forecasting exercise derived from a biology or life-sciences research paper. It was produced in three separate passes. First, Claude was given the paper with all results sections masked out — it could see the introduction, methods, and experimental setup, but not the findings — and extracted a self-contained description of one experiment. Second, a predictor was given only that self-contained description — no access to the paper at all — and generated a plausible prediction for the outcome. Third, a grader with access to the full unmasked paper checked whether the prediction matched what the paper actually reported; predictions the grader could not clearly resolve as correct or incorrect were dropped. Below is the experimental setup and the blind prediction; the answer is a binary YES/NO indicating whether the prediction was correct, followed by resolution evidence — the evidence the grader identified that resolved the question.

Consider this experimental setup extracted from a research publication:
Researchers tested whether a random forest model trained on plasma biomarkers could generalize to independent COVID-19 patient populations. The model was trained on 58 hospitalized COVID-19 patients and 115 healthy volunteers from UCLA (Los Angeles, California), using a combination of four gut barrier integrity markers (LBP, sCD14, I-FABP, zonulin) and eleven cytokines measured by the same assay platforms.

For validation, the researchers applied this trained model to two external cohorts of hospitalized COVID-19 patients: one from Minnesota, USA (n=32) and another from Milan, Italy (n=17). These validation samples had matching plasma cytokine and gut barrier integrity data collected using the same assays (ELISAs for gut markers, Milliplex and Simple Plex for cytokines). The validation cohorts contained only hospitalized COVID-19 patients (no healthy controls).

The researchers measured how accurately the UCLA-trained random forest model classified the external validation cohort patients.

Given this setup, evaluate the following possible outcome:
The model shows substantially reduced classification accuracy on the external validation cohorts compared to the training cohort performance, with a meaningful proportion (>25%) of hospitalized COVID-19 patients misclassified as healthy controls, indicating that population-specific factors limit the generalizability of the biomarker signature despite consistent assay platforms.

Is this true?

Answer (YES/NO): NO